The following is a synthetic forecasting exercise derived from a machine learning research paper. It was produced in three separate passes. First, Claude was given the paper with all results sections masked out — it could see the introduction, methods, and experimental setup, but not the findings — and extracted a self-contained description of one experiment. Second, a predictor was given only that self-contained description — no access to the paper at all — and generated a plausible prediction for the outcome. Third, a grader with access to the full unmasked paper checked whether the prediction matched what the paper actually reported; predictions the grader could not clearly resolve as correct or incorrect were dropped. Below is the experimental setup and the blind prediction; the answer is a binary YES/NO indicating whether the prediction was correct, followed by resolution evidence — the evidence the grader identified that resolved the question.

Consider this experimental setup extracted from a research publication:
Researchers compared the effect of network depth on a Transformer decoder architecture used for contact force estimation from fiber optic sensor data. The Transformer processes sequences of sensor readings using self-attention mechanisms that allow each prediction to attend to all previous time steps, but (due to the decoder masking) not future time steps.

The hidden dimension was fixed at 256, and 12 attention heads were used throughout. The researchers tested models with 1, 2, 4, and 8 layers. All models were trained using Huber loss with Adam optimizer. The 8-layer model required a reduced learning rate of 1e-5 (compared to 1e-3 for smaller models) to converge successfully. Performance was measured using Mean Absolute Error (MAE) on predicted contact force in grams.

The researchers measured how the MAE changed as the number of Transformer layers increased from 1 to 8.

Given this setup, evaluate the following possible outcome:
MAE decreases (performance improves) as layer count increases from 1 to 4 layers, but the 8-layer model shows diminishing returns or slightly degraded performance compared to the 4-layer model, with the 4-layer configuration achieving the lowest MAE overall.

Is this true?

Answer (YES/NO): NO